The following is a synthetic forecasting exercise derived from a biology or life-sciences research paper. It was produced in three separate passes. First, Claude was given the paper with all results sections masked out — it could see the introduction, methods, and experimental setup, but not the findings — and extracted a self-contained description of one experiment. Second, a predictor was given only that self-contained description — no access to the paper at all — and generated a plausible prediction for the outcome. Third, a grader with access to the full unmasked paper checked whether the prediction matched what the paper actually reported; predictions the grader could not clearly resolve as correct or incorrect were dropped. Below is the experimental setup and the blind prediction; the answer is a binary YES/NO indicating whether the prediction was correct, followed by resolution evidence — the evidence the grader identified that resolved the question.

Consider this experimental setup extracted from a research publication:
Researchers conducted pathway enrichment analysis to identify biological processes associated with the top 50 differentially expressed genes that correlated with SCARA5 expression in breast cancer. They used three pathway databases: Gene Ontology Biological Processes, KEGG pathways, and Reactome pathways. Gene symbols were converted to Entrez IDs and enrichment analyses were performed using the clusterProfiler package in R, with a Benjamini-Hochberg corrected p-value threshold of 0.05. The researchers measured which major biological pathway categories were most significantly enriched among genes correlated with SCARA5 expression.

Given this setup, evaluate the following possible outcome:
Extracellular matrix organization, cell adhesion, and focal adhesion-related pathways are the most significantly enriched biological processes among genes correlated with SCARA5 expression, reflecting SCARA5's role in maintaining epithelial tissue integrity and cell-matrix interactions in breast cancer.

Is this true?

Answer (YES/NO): NO